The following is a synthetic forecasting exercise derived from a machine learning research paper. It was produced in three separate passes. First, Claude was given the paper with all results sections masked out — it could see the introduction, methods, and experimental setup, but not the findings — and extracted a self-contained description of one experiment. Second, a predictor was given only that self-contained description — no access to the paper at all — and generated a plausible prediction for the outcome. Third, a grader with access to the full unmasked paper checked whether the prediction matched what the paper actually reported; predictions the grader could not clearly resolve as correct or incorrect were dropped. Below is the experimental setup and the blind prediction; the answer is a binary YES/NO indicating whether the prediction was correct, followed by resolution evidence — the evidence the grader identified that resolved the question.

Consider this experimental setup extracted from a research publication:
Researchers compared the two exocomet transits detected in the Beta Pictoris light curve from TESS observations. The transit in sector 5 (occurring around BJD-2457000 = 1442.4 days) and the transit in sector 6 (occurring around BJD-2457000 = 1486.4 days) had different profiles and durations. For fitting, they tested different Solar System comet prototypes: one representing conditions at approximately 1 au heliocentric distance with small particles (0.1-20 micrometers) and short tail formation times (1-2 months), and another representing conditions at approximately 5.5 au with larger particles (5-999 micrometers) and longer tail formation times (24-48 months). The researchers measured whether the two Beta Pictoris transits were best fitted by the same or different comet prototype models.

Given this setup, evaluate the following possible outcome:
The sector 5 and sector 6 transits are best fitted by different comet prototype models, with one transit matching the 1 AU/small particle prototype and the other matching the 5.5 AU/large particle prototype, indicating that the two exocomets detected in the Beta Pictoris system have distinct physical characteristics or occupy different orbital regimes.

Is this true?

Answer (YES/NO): YES